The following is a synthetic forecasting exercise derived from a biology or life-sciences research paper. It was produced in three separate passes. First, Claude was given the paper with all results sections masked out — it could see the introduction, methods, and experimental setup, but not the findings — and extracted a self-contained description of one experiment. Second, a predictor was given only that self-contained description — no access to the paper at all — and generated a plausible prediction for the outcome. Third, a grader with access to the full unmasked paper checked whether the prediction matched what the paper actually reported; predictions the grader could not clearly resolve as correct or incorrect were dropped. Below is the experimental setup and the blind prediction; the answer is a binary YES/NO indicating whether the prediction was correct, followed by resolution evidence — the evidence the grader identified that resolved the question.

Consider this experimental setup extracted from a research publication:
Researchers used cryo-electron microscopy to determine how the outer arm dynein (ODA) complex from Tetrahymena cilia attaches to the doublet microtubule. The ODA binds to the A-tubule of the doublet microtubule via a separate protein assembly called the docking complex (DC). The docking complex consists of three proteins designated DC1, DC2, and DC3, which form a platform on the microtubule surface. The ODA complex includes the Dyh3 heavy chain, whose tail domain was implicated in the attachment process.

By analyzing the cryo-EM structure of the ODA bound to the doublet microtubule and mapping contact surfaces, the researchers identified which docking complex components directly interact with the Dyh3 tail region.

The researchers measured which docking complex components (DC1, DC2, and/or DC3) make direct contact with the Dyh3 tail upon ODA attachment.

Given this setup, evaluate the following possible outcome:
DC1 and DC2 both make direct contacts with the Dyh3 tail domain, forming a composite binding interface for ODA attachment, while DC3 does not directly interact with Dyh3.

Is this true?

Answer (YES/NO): NO